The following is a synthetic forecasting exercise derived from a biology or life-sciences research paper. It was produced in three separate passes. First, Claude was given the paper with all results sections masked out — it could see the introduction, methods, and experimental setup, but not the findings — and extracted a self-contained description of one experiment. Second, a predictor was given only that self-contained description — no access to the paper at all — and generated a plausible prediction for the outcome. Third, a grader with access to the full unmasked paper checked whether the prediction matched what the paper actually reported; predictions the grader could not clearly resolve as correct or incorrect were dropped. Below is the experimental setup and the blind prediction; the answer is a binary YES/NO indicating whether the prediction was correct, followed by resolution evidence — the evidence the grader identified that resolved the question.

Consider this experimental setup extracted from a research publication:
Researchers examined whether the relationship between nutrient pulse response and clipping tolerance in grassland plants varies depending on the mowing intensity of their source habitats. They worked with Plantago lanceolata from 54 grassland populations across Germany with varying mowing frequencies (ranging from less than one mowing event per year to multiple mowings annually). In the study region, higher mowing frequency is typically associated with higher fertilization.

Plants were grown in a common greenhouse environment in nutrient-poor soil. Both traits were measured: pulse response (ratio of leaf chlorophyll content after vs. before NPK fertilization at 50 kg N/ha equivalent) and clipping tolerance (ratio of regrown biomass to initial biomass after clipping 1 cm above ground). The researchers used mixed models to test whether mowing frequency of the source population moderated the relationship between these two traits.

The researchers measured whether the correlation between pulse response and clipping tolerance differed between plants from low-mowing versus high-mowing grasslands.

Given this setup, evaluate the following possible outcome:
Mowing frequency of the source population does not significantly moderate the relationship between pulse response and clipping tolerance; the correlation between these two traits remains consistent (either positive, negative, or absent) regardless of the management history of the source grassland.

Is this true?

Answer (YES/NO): NO